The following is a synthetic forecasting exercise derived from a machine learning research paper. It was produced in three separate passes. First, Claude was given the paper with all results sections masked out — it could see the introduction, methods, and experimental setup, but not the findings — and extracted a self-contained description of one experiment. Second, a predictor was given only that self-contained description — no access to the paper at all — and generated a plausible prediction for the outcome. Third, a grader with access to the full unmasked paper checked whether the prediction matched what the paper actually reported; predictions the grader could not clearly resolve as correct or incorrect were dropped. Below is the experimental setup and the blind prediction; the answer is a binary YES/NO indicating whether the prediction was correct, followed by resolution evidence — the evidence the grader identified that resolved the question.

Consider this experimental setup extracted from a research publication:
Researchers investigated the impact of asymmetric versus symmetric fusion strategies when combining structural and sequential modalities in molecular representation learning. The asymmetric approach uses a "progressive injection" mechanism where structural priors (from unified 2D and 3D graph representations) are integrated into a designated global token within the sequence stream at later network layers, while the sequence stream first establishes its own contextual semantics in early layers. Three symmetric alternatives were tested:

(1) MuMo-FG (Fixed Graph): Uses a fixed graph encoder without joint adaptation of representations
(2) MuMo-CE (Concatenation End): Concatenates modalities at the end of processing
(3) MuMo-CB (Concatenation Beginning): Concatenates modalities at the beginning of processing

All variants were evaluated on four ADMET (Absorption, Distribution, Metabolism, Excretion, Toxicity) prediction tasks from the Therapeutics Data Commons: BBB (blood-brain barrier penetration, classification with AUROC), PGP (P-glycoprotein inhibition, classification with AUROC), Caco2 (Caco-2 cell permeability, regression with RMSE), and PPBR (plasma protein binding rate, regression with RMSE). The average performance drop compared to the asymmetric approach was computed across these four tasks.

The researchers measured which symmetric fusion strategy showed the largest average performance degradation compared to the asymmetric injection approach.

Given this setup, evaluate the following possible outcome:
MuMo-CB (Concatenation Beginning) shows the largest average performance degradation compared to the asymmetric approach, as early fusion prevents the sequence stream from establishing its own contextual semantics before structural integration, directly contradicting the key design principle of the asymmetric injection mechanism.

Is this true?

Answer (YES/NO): YES